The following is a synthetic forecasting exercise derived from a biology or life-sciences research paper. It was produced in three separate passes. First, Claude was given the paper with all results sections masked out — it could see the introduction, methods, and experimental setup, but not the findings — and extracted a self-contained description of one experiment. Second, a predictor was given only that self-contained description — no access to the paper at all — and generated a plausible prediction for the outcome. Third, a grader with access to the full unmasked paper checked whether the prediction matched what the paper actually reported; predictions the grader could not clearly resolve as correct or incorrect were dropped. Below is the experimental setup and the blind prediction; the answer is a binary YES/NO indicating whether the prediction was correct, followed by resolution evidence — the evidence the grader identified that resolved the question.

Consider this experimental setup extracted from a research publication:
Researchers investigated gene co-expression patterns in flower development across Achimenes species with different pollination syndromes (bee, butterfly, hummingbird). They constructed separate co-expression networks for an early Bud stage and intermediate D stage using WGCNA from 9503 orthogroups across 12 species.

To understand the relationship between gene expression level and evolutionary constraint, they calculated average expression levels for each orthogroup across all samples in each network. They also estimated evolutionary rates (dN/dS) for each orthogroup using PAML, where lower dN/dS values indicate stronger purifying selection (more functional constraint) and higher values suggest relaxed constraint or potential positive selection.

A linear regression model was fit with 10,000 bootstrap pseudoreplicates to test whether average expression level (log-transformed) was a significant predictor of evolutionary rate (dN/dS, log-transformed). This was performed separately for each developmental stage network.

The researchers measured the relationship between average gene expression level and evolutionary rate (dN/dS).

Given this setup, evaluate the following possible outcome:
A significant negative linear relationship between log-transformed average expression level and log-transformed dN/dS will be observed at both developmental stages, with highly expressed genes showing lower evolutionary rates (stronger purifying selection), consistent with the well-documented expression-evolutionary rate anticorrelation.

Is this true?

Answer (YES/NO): NO